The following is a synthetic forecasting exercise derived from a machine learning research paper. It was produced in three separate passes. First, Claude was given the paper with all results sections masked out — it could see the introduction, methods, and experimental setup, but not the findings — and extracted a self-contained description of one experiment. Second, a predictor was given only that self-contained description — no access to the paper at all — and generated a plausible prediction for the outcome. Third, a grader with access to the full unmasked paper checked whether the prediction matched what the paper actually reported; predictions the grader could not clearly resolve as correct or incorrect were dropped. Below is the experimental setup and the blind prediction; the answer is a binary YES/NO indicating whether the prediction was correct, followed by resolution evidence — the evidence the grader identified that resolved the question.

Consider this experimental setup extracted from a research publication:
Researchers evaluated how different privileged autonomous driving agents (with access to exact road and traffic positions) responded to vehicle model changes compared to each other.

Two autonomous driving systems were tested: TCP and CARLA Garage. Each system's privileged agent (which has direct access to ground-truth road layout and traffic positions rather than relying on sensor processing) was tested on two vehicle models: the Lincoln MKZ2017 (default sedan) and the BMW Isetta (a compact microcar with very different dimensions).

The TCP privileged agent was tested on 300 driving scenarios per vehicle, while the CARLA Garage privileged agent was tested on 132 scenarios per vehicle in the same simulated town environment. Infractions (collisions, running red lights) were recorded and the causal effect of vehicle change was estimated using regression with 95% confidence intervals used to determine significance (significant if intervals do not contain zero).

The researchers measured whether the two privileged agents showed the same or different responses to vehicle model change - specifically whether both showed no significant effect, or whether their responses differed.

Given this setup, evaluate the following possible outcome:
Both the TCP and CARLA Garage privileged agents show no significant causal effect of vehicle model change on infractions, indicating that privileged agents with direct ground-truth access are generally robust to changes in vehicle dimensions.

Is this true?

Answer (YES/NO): NO